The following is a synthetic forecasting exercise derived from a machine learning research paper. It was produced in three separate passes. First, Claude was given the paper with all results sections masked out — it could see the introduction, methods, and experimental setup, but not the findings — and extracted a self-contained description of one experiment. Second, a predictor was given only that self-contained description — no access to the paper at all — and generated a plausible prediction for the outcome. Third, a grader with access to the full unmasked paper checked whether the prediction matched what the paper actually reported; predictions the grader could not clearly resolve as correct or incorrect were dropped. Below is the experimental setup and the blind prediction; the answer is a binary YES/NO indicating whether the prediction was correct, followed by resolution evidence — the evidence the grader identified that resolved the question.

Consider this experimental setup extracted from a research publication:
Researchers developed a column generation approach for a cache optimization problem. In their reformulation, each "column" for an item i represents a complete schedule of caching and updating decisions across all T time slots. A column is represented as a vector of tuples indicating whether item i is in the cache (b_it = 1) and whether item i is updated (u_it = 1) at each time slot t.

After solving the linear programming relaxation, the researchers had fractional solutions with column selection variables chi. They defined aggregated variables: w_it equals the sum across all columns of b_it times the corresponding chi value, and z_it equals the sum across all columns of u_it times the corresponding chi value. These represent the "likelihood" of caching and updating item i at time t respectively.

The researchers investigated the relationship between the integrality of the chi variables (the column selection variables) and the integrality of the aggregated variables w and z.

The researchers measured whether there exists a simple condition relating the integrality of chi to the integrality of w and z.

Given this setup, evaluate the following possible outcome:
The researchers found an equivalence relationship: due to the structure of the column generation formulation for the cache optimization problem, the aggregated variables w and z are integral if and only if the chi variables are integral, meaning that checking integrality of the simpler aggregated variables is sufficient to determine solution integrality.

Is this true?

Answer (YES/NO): YES